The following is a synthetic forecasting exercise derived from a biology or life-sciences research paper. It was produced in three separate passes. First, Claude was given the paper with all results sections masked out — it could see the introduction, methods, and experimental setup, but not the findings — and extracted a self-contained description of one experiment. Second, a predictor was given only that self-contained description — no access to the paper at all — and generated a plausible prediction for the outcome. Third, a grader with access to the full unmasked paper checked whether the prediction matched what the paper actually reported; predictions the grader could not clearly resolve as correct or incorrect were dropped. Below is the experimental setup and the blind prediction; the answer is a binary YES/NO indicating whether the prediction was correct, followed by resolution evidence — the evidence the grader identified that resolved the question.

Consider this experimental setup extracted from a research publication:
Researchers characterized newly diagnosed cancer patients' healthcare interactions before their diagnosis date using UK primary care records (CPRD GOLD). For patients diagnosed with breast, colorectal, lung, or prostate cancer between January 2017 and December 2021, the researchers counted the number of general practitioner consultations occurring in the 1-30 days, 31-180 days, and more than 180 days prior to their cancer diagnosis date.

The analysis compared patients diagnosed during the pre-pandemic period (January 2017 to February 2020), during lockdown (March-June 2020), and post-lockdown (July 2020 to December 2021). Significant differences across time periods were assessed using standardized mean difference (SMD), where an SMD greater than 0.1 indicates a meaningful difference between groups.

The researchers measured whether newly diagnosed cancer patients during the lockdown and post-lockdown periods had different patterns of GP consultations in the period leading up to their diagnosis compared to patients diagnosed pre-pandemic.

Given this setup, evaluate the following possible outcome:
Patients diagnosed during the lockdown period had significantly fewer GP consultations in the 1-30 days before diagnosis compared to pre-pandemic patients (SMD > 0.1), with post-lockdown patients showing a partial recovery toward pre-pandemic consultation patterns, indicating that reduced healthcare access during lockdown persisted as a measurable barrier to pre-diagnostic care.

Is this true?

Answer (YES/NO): YES